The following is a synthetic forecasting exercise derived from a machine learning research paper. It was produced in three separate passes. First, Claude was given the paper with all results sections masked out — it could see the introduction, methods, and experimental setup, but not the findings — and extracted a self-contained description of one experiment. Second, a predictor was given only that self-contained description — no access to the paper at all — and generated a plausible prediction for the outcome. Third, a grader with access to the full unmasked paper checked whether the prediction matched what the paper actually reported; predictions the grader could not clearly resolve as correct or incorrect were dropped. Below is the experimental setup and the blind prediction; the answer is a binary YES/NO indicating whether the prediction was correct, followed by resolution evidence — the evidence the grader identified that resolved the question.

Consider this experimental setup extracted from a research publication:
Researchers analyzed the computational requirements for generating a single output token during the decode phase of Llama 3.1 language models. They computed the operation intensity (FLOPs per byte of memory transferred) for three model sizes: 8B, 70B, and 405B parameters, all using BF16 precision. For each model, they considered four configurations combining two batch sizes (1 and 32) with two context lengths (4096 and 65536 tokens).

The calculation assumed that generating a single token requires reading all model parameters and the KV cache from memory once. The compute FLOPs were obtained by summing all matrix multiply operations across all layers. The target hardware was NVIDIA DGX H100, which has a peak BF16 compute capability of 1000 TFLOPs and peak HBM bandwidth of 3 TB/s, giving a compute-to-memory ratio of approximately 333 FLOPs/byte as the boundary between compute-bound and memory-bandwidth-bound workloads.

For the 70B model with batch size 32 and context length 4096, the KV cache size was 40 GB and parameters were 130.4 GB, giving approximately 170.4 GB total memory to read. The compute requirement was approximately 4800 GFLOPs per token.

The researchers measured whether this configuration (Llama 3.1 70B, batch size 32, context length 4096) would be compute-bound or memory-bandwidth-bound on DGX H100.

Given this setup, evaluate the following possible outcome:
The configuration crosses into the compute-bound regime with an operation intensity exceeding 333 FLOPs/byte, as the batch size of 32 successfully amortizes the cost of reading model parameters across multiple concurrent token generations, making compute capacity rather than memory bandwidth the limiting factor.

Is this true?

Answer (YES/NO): NO